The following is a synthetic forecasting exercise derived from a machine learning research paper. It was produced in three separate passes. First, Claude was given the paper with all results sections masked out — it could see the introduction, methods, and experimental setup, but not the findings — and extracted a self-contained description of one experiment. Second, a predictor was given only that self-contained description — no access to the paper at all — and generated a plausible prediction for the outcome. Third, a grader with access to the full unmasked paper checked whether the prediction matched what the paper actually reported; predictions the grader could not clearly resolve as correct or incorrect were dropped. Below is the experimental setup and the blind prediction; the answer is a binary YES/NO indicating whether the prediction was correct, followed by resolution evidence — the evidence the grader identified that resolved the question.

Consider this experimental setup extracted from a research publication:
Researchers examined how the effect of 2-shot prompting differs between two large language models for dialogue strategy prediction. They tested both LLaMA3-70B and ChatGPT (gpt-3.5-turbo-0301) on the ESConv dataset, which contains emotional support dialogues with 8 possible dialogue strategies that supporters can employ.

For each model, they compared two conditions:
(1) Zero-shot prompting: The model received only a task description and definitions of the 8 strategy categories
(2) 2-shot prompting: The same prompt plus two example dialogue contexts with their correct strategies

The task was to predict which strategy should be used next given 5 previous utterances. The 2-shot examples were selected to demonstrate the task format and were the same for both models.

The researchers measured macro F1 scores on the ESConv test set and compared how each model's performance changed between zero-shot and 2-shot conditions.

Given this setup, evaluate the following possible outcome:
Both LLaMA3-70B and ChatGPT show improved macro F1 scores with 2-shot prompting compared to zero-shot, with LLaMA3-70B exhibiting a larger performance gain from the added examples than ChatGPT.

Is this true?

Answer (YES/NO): NO